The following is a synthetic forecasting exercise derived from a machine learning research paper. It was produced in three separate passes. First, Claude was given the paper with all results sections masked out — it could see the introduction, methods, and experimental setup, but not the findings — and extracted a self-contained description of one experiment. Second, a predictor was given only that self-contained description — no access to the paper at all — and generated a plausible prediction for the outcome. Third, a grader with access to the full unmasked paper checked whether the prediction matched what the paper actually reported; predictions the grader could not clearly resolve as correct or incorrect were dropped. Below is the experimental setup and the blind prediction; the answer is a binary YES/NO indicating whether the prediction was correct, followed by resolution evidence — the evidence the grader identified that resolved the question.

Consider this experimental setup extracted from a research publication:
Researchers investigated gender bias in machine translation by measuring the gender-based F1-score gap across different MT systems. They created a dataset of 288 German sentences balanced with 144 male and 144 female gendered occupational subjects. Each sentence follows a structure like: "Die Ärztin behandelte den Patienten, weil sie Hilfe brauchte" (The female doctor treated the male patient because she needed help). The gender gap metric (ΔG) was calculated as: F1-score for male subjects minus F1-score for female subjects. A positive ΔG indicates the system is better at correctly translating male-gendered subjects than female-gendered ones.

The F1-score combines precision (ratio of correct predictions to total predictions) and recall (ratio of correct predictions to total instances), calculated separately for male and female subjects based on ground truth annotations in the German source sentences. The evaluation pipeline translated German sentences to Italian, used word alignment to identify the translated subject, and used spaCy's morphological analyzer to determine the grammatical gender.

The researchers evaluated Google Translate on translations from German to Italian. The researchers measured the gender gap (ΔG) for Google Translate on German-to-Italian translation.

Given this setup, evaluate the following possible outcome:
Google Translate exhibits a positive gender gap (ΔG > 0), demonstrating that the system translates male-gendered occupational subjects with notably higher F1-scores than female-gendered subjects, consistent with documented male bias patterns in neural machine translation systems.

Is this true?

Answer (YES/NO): YES